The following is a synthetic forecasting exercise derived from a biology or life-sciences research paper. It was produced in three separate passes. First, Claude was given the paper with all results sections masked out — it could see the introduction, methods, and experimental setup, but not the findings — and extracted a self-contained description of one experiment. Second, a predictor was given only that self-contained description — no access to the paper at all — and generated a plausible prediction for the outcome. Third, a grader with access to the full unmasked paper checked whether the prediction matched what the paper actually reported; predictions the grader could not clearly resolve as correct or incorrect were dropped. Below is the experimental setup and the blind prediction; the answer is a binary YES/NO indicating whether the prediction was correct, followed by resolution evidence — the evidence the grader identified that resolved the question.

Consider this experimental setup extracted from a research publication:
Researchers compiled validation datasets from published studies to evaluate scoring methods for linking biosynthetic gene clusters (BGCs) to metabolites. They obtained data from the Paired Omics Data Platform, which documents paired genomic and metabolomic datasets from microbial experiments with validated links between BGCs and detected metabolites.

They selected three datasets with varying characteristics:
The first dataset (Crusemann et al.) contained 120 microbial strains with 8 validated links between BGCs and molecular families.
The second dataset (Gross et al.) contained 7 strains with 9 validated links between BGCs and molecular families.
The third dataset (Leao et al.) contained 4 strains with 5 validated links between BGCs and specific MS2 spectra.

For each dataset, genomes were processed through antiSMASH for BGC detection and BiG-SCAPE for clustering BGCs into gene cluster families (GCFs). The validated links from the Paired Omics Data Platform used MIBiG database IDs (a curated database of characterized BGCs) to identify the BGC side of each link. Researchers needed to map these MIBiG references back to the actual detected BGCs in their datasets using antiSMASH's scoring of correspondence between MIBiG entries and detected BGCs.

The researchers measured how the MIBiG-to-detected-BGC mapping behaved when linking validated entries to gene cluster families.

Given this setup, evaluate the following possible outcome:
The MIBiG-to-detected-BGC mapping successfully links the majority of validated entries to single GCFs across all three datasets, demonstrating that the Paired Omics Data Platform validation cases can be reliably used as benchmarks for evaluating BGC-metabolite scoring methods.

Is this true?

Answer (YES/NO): NO